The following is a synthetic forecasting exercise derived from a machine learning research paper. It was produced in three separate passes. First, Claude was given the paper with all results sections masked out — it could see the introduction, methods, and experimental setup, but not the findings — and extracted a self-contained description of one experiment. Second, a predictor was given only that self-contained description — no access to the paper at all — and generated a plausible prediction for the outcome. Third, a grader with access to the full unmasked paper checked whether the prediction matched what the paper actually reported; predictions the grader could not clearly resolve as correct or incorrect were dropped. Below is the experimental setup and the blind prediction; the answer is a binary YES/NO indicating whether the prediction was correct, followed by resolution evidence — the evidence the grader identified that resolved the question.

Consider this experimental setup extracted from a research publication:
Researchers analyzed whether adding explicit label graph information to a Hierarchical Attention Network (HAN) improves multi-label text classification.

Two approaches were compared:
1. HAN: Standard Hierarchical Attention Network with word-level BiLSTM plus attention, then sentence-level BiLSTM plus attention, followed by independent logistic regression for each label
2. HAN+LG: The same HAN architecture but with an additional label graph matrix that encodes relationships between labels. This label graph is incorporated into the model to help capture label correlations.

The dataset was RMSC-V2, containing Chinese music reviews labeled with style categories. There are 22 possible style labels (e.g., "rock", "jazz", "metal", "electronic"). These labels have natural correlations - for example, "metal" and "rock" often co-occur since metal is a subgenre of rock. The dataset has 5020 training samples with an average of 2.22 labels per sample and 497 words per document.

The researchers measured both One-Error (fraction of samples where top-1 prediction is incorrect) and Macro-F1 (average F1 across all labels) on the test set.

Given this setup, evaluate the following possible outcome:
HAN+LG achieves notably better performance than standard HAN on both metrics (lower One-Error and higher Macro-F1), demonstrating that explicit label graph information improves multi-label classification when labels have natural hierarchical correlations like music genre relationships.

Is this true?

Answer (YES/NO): YES